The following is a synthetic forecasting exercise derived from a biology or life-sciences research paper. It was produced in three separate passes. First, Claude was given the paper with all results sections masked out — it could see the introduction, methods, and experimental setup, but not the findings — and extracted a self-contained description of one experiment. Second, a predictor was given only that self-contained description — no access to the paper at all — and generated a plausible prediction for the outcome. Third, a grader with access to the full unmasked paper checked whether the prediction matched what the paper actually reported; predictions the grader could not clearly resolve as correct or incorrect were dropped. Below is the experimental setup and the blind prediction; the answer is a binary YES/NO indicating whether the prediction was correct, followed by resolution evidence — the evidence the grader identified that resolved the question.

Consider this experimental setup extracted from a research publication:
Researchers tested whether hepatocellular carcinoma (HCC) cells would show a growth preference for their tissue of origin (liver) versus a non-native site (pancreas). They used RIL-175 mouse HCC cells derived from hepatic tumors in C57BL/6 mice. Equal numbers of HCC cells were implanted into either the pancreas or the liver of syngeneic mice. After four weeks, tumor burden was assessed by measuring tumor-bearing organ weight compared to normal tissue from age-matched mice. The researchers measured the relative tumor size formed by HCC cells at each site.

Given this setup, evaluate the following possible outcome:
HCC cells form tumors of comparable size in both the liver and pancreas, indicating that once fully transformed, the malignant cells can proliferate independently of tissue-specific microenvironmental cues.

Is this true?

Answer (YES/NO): NO